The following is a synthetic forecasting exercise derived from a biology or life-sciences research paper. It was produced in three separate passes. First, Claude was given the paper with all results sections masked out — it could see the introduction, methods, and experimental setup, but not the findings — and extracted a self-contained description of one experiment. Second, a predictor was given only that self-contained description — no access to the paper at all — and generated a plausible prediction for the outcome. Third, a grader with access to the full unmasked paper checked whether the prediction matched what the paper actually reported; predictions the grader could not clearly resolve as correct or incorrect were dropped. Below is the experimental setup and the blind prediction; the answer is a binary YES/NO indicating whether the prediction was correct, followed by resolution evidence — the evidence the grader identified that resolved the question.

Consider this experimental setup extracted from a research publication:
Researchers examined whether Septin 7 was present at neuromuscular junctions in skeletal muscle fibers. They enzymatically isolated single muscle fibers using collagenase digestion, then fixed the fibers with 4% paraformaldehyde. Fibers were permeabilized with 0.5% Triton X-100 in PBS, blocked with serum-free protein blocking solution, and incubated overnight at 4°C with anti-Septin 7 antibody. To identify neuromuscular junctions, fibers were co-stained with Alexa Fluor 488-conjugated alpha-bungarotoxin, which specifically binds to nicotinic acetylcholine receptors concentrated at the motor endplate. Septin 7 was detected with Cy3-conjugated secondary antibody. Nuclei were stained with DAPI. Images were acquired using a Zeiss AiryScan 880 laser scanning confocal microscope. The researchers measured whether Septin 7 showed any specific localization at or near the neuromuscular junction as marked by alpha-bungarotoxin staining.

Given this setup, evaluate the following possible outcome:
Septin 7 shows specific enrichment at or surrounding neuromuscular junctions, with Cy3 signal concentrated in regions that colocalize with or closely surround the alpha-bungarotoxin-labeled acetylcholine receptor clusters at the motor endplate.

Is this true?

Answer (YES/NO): YES